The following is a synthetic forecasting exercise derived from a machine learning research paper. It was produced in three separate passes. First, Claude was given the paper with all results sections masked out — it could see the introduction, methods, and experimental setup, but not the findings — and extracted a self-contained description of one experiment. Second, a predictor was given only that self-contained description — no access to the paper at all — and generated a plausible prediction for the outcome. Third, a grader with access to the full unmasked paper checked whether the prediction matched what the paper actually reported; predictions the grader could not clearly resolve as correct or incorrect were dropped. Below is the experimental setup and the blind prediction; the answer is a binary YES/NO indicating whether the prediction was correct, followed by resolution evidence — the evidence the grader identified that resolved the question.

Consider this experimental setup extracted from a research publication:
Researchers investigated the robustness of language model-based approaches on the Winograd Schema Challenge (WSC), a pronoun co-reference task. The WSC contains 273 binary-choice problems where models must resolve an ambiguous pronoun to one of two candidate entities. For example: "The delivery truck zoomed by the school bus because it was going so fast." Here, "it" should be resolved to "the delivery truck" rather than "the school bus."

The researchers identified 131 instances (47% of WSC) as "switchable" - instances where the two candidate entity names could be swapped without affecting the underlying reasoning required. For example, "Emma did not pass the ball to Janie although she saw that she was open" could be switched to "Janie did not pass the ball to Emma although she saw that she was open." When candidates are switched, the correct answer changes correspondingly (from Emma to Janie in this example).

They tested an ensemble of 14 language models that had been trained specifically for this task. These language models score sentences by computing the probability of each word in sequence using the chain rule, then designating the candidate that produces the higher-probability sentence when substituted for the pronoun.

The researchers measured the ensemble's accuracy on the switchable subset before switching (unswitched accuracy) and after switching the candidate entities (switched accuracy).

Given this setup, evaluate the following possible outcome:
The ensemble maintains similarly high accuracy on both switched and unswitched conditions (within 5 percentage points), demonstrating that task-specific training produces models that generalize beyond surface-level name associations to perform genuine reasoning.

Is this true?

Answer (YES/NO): NO